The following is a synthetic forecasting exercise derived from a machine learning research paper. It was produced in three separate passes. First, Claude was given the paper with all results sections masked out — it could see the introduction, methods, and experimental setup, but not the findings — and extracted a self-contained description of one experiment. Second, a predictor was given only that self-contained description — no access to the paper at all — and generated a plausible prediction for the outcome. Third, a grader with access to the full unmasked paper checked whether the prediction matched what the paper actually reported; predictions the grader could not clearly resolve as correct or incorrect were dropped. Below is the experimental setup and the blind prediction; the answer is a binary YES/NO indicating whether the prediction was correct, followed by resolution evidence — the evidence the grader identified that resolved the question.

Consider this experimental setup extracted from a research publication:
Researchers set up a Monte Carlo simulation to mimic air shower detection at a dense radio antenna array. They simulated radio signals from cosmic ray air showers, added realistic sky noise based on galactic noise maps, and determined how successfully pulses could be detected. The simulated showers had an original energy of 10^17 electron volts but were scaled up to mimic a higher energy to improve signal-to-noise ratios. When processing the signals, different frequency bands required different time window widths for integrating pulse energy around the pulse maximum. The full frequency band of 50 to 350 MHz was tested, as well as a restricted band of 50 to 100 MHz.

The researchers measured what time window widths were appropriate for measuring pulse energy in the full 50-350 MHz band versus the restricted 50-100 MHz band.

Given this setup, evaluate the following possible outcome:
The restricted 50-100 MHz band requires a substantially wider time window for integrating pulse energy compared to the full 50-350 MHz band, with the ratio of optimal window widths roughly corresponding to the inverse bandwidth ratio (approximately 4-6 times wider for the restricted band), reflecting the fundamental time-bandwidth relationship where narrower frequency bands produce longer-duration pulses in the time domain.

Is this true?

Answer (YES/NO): YES